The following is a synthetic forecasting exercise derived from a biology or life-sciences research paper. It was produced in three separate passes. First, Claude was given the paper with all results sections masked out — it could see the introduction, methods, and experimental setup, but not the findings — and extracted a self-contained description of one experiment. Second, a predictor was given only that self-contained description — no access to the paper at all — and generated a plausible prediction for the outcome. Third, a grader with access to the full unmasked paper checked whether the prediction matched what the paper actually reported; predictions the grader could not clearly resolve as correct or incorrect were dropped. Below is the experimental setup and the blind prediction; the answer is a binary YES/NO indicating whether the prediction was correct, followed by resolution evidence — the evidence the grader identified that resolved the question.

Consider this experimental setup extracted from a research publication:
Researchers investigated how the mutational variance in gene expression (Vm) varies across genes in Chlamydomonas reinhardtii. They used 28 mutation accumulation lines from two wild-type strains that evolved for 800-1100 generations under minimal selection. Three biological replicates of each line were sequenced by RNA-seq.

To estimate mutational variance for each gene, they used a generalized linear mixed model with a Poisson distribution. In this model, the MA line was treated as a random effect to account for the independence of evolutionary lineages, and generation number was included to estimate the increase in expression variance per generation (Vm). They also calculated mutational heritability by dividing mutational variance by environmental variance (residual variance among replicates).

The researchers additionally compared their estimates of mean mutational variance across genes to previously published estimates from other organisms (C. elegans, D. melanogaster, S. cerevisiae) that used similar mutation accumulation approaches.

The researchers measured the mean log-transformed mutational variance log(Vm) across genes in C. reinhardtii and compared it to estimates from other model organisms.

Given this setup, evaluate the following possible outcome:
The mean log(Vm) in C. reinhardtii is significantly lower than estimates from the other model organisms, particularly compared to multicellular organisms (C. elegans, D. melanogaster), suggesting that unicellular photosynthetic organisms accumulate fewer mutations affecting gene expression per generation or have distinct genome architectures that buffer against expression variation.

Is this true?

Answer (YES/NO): NO